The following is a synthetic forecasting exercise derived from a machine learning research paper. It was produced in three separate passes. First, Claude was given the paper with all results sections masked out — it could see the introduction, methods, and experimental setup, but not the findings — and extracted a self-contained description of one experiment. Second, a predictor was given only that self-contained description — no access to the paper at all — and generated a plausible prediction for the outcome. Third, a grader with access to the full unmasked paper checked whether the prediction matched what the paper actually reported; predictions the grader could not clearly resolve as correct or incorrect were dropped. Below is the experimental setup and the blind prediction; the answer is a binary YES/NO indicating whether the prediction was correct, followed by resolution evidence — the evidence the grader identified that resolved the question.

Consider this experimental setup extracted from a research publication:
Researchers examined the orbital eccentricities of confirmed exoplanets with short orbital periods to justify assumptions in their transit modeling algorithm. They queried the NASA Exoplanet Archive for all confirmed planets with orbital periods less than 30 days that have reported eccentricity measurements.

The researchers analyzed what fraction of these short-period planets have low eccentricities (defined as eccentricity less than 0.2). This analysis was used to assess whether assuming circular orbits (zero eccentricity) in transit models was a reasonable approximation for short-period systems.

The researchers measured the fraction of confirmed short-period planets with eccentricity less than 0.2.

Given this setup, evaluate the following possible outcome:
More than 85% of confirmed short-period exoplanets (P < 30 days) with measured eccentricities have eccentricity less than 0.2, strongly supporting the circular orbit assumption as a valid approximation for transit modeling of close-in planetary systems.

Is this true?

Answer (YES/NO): NO